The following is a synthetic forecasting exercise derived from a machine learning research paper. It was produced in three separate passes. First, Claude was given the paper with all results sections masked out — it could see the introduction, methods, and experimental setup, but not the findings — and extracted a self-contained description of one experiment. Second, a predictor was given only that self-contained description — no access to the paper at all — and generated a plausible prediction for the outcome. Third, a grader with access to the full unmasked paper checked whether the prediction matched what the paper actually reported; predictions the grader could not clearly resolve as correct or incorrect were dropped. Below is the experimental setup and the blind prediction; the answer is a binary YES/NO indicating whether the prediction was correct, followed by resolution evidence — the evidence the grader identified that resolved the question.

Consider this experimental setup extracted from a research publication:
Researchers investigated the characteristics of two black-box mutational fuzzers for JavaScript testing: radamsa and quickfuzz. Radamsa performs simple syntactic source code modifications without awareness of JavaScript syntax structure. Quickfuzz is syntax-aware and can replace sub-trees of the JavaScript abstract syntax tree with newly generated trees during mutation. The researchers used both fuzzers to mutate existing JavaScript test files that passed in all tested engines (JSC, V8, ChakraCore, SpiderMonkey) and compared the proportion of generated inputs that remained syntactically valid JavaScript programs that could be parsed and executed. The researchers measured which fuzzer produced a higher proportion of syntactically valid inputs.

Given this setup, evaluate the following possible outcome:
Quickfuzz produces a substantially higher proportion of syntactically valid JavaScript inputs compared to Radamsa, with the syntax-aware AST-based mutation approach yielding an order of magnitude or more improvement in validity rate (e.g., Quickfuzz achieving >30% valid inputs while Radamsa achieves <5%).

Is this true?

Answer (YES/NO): NO